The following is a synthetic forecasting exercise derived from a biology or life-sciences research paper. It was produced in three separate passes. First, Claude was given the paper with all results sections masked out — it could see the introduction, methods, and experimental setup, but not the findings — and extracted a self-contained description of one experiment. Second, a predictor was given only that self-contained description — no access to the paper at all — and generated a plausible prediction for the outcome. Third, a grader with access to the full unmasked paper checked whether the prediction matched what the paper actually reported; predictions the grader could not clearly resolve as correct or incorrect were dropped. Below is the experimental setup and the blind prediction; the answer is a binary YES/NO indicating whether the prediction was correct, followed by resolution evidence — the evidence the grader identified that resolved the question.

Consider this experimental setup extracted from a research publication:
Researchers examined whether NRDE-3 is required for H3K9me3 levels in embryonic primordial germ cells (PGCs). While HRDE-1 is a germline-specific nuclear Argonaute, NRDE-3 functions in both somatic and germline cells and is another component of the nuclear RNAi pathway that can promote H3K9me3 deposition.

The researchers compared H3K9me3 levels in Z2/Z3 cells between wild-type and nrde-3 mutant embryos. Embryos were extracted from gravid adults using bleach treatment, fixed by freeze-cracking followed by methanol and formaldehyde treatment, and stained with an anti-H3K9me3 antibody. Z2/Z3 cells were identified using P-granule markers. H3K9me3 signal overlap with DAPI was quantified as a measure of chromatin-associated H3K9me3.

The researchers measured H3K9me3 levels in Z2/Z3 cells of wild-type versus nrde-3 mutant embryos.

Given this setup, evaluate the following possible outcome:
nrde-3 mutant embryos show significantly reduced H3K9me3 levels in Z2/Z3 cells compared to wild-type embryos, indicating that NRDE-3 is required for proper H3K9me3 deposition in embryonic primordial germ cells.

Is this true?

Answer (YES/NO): NO